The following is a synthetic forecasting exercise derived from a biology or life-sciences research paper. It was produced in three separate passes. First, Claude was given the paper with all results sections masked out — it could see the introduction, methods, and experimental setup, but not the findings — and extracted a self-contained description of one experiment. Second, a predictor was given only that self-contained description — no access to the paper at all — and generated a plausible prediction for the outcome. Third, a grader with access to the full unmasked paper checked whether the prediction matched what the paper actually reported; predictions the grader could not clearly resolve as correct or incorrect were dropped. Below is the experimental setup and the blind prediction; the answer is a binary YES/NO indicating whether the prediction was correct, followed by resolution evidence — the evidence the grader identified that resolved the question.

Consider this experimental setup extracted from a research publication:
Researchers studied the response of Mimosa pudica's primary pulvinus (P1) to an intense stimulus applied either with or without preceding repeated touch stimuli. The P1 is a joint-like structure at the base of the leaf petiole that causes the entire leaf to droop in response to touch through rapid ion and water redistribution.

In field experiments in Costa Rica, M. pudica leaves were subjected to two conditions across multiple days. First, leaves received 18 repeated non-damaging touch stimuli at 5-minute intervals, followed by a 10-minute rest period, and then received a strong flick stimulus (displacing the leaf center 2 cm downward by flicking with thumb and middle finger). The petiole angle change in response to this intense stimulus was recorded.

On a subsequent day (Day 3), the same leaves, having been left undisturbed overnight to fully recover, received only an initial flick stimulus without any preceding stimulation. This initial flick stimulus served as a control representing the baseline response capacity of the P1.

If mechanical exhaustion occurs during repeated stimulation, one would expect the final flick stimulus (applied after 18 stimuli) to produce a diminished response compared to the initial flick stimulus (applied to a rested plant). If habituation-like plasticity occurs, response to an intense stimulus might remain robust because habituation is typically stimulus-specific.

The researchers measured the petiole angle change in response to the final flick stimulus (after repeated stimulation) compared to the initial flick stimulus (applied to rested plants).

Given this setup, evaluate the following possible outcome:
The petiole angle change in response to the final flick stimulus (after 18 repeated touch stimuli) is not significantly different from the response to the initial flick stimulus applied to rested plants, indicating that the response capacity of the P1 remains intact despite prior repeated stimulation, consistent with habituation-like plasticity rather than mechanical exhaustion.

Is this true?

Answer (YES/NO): NO